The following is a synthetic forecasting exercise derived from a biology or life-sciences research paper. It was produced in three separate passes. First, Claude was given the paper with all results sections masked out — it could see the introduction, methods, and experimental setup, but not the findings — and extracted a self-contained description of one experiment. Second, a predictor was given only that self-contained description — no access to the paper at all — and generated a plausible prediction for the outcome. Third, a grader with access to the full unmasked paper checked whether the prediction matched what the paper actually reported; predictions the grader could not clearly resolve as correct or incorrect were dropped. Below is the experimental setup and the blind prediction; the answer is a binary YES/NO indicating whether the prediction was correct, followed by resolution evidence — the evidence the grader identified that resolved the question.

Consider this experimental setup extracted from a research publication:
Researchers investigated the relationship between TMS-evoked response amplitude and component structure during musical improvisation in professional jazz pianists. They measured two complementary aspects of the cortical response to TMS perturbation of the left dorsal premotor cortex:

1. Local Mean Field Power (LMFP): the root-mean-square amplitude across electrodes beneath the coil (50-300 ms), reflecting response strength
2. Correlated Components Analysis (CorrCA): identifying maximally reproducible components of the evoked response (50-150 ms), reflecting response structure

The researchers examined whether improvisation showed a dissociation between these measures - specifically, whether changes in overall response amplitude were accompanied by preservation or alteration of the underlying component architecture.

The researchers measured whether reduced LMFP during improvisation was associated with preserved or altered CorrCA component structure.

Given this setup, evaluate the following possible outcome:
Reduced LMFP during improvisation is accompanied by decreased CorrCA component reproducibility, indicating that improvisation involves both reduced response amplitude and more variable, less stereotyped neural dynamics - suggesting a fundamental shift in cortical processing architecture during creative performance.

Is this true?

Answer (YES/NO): NO